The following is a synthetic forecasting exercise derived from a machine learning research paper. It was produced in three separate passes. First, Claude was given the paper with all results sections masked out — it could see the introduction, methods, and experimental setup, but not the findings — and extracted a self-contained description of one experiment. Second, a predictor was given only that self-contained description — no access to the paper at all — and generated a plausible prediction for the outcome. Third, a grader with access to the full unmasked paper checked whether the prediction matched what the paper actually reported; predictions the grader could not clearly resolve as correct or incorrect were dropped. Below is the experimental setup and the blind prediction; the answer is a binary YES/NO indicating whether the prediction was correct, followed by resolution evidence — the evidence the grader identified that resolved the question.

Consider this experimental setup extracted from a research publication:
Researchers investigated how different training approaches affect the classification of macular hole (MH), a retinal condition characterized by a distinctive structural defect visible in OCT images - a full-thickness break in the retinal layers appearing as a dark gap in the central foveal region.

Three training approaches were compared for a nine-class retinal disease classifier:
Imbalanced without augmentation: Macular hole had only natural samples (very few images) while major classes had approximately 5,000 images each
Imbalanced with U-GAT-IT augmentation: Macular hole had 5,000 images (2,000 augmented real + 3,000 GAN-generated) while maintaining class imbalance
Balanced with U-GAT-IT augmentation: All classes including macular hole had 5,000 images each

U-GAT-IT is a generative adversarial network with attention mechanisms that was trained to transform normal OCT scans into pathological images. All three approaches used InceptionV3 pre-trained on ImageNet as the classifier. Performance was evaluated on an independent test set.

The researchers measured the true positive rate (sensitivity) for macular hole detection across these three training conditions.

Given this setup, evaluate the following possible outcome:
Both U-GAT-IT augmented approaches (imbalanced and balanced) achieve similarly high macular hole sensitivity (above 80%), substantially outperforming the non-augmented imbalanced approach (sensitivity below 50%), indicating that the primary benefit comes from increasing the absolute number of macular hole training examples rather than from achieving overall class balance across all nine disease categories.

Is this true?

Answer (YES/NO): NO